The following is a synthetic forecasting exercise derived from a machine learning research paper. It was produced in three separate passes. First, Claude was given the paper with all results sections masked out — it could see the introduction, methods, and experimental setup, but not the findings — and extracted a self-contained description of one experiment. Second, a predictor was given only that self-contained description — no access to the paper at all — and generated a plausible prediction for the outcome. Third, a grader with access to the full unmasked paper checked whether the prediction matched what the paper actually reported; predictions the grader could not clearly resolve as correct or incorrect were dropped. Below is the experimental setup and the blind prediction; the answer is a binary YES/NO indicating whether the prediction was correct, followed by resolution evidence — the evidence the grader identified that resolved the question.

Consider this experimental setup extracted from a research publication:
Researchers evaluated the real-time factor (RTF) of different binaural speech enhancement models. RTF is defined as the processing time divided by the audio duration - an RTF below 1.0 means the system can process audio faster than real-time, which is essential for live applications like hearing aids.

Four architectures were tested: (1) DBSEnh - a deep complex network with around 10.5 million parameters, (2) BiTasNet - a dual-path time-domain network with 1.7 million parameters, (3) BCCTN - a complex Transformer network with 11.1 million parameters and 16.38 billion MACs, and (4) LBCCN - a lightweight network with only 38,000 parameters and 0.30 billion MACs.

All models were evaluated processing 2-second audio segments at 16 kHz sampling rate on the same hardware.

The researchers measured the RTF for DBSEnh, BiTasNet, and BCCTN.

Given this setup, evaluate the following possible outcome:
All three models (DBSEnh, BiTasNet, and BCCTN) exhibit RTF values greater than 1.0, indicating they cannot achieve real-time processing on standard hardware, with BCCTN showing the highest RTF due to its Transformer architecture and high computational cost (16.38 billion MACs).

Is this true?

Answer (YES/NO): NO